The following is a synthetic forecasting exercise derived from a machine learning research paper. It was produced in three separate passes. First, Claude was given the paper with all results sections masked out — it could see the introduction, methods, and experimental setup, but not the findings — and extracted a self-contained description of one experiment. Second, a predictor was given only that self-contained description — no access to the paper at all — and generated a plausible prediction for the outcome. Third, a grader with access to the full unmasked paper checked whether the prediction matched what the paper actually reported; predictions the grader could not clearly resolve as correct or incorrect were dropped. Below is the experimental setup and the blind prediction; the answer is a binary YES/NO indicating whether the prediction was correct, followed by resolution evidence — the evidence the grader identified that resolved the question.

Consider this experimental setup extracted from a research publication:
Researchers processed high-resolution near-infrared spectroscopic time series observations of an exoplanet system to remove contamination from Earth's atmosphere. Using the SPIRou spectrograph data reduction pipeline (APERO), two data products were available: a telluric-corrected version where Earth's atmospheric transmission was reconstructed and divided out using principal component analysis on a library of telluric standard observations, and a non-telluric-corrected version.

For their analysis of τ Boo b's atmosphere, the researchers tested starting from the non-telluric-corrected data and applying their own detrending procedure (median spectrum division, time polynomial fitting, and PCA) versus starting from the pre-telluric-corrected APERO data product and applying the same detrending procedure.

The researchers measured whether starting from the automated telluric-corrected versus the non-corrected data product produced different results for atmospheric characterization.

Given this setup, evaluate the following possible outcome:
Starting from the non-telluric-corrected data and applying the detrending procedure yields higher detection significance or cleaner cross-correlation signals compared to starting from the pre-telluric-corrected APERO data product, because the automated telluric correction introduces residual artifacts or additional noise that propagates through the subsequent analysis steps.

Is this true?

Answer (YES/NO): NO